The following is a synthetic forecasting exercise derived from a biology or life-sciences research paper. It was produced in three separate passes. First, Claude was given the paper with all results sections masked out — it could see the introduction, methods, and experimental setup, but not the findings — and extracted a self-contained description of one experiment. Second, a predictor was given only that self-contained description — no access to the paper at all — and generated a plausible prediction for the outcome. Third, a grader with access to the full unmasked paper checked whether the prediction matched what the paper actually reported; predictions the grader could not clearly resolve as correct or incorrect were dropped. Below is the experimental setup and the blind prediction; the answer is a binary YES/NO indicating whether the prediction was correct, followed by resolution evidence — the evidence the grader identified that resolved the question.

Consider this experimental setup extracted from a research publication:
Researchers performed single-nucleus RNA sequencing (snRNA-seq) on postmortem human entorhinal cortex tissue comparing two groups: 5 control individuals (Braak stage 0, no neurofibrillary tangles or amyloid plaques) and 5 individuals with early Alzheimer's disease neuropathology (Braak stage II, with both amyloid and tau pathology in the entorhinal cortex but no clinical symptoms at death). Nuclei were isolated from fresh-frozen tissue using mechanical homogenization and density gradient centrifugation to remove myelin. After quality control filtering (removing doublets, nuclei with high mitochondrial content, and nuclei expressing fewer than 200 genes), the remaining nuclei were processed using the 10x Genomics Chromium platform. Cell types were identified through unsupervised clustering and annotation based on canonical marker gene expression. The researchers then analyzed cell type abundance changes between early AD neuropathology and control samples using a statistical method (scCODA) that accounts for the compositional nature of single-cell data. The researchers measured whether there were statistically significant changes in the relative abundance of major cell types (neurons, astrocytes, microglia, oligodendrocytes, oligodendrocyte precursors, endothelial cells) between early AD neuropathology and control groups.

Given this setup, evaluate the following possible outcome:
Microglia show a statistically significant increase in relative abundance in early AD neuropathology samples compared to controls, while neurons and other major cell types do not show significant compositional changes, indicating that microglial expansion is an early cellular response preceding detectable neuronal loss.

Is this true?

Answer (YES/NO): NO